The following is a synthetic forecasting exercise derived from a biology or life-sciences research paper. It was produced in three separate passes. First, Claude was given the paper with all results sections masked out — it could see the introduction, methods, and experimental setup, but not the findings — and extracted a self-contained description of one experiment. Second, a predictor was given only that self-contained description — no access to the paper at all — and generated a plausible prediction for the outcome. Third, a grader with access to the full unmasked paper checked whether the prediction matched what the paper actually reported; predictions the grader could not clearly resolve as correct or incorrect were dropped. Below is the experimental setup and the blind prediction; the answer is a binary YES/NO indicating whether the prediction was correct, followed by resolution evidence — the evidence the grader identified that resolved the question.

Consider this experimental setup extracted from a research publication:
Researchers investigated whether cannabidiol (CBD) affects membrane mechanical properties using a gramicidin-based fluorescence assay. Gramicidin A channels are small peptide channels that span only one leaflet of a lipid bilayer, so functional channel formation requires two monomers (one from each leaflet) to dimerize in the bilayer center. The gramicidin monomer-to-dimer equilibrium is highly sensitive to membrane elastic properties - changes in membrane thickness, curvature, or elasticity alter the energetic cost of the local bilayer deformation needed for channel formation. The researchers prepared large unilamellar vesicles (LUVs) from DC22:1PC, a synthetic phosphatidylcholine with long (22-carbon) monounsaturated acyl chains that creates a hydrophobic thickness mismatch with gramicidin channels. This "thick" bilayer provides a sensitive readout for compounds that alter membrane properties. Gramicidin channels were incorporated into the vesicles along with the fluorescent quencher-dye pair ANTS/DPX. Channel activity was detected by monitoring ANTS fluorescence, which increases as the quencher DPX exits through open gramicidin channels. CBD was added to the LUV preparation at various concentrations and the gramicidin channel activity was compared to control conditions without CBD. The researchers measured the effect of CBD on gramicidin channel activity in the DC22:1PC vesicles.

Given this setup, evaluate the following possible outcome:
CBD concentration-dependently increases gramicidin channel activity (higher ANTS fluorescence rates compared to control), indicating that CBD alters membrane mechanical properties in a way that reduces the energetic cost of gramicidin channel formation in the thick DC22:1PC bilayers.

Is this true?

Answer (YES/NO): NO